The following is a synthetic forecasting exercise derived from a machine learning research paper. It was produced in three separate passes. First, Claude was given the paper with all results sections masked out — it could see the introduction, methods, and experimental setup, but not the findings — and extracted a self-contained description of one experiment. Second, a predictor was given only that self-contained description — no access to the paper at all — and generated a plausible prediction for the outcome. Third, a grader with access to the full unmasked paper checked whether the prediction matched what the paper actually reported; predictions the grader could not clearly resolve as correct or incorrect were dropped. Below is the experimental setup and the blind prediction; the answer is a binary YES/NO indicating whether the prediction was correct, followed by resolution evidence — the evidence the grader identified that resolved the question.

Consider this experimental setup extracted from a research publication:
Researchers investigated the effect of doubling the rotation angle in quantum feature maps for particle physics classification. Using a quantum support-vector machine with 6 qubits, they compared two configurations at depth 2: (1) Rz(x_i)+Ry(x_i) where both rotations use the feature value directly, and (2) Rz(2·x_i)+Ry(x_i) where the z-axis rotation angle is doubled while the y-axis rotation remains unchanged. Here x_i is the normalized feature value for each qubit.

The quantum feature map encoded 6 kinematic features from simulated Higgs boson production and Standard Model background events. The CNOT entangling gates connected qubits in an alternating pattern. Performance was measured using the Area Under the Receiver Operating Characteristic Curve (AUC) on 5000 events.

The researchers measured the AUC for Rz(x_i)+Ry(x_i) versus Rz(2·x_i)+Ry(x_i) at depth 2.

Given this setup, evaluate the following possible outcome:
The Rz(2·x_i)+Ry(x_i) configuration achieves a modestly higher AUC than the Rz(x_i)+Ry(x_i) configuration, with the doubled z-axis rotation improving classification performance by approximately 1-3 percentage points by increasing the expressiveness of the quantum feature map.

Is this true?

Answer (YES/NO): NO